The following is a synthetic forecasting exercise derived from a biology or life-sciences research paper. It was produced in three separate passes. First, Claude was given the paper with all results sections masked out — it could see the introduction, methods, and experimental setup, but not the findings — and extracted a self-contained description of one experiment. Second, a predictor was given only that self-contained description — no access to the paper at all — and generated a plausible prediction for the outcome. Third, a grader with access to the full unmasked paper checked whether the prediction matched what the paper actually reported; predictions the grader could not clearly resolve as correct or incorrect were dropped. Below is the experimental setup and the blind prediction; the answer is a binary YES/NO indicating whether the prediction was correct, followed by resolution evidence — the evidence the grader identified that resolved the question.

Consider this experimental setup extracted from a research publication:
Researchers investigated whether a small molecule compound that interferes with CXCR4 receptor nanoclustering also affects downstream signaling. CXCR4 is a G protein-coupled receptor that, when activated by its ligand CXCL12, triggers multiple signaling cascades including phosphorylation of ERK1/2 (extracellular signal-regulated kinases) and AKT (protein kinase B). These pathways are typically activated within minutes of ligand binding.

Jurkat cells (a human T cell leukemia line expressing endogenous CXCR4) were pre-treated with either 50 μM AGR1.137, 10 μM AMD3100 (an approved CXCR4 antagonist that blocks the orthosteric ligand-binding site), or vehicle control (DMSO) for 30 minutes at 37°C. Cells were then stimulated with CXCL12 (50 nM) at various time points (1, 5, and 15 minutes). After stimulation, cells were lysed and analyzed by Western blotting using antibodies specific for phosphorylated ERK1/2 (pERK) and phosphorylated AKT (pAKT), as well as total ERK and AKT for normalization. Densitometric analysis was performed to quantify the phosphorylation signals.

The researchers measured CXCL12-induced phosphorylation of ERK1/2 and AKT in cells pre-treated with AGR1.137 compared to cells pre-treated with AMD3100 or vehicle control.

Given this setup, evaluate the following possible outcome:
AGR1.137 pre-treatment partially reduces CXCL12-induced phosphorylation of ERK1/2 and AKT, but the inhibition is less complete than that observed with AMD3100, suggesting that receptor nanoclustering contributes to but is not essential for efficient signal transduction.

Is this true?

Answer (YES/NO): NO